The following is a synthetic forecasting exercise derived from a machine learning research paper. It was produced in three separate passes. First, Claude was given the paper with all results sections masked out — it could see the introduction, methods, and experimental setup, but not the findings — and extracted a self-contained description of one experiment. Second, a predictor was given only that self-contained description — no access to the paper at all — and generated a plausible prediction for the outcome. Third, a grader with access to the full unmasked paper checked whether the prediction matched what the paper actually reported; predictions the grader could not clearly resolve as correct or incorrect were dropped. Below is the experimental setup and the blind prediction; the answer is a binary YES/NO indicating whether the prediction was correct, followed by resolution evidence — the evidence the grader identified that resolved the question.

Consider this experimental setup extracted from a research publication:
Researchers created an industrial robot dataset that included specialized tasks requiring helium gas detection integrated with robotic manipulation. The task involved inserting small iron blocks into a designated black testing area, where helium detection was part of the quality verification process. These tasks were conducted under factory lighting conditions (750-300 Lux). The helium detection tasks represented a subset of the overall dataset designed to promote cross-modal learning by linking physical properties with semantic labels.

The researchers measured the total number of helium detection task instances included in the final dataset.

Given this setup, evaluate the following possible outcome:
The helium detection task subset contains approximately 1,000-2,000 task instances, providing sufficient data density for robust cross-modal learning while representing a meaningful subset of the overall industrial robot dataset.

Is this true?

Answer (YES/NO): NO